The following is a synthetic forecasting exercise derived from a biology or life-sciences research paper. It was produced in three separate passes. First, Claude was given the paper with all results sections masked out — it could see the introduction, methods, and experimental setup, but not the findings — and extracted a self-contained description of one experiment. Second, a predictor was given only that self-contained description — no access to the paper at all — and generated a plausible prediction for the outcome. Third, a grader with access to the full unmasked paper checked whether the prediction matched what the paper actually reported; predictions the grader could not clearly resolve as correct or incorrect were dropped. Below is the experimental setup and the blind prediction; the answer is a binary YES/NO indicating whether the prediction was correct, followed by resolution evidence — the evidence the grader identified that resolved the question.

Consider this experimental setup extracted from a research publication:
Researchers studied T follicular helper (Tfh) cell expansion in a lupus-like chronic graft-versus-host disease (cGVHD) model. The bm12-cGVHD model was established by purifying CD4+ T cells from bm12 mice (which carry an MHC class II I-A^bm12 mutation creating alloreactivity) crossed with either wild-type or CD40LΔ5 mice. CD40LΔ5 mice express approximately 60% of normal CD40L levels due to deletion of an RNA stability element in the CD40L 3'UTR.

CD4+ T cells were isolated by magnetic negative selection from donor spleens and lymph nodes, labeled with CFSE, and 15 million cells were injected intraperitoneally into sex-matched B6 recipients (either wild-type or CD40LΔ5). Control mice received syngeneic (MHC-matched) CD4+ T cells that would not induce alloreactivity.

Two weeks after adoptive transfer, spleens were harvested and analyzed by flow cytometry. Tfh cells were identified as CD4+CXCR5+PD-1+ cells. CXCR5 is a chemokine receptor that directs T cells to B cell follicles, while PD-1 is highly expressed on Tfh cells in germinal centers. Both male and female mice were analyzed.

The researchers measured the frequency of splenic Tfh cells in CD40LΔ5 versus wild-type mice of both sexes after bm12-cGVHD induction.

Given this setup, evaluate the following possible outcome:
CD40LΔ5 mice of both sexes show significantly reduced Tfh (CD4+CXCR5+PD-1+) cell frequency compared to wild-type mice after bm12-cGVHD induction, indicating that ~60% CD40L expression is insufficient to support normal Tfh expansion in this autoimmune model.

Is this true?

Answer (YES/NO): NO